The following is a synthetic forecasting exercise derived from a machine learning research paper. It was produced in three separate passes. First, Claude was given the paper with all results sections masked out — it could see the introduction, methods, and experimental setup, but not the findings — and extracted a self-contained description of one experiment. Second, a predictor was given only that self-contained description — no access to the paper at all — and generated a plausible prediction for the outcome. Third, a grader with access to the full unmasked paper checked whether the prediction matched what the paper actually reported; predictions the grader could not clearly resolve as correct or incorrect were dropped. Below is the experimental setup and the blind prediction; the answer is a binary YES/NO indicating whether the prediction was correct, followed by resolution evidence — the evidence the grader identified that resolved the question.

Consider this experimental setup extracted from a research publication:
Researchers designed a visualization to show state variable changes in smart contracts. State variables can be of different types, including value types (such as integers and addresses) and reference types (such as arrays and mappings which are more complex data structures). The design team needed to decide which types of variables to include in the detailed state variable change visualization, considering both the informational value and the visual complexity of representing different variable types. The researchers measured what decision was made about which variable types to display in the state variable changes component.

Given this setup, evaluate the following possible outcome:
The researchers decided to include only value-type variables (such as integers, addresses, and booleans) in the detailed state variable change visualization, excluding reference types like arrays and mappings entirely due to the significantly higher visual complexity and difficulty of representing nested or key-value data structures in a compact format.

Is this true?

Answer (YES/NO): YES